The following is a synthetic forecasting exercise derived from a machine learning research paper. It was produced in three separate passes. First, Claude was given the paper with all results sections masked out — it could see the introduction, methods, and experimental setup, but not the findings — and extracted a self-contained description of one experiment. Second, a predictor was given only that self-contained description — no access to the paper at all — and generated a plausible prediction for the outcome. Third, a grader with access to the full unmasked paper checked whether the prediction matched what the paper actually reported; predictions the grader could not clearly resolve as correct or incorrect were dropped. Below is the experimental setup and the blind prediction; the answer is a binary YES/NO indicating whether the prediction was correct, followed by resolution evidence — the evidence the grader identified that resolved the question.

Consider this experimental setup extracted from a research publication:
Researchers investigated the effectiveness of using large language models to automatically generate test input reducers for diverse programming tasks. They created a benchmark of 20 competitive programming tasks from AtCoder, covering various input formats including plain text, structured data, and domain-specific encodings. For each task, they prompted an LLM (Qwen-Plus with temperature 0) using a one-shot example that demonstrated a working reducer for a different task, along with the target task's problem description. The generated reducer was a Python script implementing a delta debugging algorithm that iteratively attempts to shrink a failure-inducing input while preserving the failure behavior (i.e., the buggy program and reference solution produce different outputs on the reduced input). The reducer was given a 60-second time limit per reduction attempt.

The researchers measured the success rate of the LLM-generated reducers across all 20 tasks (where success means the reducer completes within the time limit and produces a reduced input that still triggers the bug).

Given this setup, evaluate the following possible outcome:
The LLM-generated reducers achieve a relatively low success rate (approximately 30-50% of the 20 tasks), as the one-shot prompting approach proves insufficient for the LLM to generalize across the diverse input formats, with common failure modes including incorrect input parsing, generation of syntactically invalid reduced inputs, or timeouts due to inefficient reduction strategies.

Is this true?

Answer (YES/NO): NO